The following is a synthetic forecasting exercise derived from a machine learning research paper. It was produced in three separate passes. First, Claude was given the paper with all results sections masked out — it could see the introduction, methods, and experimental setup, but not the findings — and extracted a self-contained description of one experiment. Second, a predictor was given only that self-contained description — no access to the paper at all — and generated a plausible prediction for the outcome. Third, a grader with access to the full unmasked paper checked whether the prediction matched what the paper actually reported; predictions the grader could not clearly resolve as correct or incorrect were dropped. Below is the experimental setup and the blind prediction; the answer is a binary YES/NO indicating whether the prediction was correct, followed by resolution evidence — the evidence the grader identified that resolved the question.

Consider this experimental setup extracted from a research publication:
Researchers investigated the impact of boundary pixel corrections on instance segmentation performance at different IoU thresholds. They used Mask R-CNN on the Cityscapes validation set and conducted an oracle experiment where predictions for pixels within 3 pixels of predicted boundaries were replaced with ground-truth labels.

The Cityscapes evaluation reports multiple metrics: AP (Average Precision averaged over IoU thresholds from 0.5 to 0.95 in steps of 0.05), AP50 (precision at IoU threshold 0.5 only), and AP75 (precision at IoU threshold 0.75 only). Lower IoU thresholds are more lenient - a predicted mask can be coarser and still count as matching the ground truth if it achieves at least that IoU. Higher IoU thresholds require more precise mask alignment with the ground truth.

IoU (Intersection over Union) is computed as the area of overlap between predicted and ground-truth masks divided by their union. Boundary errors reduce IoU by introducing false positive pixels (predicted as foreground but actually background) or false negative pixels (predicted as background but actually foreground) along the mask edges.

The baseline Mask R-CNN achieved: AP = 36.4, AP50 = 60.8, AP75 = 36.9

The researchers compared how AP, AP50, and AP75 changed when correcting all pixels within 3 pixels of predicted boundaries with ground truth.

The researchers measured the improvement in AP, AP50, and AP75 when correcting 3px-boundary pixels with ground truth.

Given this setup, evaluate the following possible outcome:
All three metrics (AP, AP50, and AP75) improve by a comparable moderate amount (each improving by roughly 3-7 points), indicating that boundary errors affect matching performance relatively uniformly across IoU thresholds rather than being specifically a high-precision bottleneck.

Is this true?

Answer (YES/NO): NO